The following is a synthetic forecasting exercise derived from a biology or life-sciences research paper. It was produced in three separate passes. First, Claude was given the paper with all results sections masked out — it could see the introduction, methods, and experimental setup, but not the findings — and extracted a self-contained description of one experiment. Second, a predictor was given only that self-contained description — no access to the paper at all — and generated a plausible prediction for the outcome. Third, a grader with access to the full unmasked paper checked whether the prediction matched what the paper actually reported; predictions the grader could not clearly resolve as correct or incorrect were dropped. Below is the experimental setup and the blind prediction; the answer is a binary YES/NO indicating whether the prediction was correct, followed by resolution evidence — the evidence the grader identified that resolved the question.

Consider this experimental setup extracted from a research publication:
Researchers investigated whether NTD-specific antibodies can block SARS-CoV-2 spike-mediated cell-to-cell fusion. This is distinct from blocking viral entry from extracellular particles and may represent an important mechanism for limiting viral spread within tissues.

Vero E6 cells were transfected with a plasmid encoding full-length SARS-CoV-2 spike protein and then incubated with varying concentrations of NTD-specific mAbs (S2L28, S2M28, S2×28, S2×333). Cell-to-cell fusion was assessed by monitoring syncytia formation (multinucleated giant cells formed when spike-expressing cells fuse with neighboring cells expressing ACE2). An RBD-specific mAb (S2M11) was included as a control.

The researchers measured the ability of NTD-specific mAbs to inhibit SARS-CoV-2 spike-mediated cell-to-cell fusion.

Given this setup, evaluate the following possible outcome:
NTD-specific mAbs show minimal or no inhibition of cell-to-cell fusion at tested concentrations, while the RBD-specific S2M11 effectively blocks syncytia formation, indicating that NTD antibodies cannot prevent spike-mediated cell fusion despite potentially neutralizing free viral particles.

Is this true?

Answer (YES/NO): NO